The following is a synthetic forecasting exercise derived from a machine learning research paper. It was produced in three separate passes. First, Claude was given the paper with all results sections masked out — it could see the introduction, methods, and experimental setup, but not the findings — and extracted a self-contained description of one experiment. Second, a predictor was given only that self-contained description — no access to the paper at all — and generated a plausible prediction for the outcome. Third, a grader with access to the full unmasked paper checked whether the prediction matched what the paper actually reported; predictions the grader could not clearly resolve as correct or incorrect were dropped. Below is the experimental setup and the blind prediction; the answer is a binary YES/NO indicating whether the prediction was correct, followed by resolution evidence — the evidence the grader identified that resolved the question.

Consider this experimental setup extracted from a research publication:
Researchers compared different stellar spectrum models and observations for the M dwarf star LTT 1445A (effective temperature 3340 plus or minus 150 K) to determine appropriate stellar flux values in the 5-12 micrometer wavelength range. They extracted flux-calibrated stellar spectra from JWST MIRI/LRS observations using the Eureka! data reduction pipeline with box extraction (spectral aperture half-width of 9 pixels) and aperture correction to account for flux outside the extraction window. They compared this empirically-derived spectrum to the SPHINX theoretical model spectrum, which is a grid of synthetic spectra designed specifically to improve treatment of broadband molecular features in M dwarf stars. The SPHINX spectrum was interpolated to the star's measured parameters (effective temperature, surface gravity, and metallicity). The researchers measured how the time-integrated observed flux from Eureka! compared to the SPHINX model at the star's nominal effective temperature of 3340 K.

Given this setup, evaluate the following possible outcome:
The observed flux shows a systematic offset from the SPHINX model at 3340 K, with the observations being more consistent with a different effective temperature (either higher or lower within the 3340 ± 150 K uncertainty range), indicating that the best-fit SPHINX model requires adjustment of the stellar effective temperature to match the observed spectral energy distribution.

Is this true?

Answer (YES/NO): NO